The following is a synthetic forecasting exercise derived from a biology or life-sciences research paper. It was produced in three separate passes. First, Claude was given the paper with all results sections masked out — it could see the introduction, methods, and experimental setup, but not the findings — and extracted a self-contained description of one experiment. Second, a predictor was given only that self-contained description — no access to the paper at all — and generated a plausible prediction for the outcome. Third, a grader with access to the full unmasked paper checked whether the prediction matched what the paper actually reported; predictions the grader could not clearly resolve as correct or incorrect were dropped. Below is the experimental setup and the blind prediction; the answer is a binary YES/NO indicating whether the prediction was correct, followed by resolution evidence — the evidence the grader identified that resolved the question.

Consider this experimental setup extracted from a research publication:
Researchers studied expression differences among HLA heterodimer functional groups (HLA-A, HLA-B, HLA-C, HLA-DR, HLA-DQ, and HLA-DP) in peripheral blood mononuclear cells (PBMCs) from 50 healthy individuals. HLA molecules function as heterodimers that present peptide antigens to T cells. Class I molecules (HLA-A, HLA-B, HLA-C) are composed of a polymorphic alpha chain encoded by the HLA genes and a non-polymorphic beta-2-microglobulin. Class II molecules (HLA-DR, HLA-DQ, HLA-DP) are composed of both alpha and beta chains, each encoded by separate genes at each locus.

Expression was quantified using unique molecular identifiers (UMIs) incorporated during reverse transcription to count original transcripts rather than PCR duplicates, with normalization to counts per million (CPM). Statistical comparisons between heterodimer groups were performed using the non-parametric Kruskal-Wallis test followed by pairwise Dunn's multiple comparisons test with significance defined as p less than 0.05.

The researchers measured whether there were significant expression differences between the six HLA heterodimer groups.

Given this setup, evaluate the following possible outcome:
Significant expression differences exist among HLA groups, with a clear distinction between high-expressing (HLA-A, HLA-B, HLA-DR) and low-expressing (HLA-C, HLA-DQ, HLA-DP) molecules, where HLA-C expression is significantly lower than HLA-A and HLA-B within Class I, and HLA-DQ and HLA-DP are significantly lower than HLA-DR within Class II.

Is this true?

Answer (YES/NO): NO